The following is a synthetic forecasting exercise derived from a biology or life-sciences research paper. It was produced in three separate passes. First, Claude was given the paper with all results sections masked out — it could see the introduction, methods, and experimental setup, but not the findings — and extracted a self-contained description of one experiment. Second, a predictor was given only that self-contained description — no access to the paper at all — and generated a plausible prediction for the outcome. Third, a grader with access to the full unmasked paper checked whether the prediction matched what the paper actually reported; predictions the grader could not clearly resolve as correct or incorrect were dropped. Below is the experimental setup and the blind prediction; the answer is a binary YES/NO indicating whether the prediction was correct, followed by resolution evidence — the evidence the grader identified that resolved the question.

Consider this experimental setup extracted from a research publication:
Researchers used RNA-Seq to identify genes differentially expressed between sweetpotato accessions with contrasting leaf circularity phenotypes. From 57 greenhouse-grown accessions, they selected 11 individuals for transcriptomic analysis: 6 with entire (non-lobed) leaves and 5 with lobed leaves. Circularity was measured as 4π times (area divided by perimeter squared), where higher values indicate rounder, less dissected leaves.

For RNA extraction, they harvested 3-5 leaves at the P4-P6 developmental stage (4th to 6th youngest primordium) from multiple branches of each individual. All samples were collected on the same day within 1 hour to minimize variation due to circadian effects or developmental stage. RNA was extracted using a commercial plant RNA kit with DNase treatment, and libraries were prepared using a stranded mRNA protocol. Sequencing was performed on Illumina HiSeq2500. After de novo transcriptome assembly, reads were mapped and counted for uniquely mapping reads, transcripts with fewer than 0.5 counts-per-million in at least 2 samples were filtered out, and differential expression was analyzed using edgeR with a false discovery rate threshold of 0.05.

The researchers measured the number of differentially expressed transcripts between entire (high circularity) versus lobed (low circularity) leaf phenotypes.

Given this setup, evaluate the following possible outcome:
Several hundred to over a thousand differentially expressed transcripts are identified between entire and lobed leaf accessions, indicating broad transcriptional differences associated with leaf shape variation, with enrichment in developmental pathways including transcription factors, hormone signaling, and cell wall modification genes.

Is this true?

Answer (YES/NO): NO